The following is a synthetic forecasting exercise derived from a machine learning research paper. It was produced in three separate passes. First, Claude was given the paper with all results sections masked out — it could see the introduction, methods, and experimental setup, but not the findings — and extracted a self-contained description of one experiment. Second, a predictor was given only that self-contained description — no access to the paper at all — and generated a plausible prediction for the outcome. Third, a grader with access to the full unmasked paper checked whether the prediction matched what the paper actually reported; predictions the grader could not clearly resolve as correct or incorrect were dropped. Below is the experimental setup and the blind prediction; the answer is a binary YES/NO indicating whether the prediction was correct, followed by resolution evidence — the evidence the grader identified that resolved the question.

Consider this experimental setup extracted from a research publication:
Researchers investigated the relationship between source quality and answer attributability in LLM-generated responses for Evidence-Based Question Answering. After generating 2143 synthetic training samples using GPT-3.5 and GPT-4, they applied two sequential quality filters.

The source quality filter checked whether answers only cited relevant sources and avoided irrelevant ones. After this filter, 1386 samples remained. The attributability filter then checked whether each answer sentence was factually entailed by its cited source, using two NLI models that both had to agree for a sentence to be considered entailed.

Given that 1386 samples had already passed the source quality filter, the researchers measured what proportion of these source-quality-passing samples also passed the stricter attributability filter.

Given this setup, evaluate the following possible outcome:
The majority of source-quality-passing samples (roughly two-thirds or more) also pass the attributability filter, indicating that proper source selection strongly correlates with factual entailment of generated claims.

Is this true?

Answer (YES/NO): NO